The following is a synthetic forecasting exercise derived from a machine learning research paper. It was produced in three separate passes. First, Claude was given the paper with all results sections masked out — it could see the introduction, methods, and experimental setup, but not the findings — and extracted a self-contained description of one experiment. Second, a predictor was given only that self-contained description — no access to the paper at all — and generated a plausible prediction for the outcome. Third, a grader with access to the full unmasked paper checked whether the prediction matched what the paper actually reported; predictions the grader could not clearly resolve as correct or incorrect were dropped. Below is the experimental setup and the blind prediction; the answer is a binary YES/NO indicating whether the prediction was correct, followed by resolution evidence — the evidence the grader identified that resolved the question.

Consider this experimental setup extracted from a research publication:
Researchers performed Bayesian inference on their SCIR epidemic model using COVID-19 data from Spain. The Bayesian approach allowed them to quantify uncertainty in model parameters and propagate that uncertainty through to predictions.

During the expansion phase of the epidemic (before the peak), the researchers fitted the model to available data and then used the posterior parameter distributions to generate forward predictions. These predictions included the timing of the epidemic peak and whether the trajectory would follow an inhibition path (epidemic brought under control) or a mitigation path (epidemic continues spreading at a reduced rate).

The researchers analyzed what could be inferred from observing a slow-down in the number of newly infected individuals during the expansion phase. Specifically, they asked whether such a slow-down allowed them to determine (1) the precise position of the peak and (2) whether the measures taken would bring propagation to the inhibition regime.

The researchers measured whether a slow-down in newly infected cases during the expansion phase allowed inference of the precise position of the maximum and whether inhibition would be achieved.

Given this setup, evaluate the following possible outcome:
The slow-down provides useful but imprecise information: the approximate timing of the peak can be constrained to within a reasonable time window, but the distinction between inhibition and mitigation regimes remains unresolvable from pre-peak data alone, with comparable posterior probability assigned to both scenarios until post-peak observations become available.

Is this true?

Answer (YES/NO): NO